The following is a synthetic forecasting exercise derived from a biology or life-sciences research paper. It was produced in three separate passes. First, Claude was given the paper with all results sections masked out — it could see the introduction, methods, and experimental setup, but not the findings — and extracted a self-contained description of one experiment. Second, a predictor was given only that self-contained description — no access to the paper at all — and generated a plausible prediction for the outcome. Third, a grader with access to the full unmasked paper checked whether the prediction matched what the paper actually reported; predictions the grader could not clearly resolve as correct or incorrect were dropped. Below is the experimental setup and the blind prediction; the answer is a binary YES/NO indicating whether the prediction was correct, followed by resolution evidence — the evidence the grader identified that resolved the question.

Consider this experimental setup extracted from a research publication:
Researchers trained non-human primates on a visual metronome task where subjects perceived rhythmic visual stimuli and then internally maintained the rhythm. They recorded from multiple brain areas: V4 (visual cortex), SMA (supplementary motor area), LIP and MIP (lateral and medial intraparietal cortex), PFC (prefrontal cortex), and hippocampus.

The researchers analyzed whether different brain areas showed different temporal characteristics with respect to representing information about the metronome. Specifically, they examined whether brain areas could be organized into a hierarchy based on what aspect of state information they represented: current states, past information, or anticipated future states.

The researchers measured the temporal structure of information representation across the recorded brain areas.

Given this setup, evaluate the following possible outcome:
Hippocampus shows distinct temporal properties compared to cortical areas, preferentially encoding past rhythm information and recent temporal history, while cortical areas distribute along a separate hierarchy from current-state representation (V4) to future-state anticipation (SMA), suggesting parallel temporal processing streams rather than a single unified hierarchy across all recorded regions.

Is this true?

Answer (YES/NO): NO